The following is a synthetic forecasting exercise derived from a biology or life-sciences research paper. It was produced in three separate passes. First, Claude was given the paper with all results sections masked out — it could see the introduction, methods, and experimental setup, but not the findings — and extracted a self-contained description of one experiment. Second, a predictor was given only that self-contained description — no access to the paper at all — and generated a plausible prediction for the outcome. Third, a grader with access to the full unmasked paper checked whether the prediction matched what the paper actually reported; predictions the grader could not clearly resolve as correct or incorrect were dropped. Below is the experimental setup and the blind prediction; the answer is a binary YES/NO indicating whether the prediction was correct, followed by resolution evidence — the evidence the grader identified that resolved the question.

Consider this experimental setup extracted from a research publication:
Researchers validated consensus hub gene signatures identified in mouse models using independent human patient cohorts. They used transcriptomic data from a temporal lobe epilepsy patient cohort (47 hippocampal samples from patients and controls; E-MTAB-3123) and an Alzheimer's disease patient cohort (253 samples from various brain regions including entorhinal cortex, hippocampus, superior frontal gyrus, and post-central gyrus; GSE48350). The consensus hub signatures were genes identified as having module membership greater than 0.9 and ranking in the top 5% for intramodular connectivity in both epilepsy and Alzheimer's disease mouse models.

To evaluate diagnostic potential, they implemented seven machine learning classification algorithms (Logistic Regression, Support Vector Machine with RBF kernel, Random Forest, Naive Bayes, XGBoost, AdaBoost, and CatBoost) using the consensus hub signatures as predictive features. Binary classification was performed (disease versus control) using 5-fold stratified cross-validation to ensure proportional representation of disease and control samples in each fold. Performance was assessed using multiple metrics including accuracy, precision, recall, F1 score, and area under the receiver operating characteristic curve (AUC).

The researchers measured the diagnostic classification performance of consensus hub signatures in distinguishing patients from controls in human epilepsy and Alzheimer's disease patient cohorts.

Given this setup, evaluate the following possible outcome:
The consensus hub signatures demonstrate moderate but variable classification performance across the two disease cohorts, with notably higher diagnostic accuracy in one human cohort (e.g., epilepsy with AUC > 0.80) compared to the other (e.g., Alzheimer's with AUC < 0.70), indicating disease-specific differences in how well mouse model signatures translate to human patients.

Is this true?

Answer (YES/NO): NO